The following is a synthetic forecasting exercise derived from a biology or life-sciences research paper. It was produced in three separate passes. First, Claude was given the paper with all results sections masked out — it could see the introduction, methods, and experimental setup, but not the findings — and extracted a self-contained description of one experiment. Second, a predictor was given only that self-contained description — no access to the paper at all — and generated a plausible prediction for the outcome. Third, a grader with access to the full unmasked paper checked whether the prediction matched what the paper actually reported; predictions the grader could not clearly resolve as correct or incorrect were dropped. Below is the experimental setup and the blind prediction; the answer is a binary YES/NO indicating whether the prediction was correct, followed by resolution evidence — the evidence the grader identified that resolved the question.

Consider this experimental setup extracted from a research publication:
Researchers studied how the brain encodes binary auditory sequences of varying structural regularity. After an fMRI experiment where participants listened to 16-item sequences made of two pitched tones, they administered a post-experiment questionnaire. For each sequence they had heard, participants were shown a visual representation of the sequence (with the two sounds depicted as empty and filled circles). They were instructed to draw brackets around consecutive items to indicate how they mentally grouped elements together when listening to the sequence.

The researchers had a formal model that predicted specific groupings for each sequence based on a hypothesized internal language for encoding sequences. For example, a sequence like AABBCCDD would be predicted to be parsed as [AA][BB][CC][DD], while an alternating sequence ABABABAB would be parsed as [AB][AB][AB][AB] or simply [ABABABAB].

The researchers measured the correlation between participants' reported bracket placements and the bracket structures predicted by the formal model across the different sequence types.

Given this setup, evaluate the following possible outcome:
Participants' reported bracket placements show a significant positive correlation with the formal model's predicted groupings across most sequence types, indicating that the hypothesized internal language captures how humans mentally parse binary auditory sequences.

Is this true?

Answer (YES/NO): YES